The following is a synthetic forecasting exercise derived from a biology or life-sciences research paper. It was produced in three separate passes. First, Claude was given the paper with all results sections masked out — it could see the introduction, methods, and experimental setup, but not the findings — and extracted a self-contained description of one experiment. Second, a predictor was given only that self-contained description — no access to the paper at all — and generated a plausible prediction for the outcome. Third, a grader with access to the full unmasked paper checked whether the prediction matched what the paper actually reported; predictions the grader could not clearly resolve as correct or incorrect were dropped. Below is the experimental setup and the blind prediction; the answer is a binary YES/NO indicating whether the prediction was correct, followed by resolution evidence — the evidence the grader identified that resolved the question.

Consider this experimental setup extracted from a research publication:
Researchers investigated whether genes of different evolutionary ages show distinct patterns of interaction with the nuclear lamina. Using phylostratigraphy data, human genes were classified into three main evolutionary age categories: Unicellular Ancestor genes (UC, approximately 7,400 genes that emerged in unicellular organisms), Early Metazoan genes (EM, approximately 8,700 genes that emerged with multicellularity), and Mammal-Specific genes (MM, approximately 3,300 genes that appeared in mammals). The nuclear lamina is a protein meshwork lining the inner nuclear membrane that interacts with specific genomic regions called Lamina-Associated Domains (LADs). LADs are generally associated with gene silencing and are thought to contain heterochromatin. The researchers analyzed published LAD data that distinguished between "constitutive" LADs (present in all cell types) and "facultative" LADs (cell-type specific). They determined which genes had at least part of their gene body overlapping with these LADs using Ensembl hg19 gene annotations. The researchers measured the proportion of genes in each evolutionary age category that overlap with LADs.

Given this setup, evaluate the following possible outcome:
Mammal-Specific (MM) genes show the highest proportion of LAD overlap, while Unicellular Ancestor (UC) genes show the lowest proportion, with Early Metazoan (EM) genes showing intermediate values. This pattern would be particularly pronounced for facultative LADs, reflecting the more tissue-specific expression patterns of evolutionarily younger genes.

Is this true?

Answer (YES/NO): YES